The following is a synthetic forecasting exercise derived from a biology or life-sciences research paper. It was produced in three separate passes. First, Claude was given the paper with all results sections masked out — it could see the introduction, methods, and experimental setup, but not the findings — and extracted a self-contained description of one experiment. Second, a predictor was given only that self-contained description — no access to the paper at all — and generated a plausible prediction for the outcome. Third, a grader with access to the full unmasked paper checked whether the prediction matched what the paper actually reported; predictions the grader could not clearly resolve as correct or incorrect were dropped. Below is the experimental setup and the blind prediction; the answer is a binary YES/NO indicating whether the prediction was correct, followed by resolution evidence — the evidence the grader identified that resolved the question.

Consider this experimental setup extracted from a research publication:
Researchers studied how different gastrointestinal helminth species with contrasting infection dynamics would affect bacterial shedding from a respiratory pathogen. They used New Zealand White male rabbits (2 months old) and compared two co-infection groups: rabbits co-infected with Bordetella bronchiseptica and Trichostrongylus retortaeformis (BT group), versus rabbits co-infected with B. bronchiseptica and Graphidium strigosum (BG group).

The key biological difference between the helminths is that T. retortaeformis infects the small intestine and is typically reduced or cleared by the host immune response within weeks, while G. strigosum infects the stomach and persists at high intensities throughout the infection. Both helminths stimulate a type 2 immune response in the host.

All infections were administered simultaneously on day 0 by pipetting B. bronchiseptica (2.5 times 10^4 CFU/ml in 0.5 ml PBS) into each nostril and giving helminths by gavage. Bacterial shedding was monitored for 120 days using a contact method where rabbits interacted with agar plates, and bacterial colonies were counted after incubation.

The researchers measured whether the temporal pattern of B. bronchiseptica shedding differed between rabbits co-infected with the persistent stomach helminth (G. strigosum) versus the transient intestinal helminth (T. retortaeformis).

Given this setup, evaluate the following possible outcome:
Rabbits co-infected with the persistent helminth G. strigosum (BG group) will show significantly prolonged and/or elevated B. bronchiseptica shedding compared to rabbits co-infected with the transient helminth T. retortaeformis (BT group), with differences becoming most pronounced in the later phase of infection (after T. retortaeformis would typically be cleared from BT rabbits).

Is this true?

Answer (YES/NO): NO